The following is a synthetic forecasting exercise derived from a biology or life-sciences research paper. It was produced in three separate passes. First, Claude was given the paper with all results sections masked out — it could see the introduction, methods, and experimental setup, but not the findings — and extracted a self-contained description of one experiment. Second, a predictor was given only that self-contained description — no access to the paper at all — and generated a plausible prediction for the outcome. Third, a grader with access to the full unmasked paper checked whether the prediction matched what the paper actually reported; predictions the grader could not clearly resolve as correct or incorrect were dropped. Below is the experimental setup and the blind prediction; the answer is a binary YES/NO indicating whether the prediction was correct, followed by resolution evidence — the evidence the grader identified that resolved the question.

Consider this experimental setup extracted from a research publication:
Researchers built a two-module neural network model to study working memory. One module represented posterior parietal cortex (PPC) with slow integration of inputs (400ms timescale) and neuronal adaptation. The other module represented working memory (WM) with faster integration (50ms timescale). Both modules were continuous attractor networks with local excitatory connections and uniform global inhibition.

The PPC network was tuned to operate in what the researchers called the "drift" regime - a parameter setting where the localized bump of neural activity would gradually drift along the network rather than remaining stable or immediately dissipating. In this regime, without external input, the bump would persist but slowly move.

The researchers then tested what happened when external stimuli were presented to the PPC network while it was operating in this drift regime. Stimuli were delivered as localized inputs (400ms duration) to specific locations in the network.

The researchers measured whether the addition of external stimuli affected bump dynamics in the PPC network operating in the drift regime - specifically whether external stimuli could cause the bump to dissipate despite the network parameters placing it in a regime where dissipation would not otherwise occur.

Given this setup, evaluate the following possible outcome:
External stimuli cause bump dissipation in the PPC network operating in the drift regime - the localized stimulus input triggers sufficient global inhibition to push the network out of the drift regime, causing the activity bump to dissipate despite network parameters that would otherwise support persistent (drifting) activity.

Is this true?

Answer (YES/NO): YES